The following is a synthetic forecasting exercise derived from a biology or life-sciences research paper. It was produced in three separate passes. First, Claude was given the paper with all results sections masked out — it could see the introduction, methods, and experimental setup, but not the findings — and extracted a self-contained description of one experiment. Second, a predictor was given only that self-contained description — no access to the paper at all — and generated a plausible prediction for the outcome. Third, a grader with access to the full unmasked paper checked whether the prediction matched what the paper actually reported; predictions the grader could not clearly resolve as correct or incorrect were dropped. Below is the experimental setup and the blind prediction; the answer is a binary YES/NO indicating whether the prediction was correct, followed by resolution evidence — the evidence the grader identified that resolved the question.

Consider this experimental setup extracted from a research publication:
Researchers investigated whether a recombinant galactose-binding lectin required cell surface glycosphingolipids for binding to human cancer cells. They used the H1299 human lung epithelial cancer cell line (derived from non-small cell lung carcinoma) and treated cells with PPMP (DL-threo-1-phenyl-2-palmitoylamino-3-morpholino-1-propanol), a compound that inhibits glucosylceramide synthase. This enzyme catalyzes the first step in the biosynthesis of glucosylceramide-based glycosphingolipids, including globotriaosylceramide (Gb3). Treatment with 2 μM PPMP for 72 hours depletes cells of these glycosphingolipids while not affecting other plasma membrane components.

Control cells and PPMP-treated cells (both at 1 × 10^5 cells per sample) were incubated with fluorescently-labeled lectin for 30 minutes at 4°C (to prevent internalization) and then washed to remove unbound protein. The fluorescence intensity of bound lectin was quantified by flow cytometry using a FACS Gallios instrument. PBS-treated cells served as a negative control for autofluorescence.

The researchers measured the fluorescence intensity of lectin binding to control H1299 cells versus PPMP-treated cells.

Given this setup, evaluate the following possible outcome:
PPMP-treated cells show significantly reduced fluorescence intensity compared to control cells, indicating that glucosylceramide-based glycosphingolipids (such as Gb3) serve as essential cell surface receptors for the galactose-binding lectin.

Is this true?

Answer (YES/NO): YES